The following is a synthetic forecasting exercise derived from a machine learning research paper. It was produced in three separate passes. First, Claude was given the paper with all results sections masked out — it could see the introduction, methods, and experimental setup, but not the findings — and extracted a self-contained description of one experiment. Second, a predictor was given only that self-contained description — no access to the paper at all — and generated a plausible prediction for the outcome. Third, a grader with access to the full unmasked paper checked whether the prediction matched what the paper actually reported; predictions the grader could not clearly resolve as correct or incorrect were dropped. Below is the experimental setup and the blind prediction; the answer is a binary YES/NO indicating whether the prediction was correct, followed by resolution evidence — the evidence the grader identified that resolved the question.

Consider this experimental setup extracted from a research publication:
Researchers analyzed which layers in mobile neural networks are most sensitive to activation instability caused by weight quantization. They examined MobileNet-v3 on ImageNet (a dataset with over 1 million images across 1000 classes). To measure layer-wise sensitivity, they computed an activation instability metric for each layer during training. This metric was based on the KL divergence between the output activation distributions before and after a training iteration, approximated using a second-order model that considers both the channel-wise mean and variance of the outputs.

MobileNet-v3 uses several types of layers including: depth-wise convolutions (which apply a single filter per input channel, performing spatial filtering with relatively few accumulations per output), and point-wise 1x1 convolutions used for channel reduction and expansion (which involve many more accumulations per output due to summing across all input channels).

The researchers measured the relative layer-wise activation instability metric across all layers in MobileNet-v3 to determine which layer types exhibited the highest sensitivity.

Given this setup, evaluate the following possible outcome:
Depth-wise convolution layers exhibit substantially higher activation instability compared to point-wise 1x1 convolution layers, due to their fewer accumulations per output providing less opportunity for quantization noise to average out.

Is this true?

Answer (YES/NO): NO